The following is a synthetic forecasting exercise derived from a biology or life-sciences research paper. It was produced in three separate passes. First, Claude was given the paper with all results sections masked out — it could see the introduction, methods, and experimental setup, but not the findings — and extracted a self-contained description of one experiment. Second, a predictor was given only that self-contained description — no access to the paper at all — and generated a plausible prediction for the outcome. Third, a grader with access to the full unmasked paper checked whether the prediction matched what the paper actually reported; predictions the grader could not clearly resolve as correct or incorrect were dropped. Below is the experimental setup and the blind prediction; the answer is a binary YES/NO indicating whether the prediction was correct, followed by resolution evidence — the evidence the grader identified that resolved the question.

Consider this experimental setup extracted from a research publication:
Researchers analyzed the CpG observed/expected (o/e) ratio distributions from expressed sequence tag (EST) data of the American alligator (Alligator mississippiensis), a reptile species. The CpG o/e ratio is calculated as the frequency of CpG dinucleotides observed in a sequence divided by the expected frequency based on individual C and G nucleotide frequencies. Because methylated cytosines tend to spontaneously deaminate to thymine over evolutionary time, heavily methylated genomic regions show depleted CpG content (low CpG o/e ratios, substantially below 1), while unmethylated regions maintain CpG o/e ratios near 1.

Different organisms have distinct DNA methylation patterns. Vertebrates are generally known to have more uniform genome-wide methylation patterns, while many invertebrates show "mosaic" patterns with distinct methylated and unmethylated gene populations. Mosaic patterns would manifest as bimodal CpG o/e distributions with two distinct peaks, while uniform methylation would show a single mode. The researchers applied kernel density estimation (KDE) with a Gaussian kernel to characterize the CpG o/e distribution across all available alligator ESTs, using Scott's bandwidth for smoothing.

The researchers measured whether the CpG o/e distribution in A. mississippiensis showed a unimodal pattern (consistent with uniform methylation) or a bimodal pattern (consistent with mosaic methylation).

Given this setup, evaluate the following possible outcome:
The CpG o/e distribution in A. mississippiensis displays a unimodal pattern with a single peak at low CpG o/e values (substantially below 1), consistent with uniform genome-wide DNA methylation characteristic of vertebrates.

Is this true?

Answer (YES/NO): YES